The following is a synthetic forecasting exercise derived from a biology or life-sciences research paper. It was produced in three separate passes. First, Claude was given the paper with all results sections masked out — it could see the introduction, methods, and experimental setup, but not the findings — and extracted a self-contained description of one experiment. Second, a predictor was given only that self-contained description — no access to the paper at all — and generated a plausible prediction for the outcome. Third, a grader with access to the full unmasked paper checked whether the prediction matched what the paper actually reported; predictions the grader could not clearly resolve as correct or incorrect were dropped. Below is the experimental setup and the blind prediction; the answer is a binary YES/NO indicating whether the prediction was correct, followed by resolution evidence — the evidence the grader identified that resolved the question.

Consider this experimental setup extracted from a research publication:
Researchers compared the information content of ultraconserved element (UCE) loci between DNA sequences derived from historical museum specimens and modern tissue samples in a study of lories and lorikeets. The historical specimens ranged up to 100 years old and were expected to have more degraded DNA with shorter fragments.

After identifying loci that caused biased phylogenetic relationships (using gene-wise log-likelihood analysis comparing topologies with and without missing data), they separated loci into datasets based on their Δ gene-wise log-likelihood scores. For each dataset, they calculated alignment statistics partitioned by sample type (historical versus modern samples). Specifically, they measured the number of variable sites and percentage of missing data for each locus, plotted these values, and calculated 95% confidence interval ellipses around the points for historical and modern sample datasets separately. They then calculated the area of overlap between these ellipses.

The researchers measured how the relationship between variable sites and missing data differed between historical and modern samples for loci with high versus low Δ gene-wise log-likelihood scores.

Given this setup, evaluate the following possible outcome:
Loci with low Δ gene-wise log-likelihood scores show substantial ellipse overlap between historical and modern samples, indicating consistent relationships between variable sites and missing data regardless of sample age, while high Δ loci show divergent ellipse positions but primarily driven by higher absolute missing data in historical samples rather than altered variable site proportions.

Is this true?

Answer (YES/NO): NO